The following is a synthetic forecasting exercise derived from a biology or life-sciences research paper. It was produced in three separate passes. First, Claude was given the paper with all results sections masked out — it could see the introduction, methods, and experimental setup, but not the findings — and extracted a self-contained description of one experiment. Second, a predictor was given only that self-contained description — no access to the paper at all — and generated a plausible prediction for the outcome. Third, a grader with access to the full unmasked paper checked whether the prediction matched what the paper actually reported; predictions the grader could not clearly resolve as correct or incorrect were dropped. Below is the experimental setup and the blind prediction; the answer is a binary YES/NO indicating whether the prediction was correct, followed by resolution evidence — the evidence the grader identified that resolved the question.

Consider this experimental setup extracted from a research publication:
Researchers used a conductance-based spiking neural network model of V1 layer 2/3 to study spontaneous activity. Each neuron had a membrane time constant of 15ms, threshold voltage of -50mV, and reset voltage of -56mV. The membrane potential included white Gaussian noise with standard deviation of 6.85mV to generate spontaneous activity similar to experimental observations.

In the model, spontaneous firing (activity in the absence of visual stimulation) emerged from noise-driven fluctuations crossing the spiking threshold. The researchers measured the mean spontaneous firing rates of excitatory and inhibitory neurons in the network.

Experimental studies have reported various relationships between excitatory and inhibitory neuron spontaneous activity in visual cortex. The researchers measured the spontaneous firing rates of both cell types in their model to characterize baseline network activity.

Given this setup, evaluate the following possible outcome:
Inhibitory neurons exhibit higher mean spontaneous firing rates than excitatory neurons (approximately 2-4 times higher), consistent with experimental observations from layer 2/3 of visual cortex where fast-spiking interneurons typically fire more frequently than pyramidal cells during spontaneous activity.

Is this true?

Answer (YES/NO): YES